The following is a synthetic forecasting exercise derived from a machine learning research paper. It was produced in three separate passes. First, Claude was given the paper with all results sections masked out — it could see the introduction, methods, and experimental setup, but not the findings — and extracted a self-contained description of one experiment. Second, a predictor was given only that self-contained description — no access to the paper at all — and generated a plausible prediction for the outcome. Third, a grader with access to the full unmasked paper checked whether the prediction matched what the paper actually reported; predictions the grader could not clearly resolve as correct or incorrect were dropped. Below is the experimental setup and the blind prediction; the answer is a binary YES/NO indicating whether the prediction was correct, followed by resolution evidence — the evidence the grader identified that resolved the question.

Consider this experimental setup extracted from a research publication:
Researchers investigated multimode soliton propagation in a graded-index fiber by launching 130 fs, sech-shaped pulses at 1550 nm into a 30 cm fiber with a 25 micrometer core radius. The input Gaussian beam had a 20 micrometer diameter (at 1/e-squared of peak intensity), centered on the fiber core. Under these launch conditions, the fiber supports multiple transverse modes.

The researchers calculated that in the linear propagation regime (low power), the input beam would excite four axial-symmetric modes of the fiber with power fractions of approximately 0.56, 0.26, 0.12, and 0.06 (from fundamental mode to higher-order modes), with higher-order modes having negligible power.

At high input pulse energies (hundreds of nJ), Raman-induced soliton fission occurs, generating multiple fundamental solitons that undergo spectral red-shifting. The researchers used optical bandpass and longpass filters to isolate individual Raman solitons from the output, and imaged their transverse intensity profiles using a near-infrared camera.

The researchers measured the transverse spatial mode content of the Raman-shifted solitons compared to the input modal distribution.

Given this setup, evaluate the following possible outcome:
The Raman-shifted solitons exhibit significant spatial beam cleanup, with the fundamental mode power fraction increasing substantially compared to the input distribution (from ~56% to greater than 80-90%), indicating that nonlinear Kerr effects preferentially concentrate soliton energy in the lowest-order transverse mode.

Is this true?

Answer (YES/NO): NO